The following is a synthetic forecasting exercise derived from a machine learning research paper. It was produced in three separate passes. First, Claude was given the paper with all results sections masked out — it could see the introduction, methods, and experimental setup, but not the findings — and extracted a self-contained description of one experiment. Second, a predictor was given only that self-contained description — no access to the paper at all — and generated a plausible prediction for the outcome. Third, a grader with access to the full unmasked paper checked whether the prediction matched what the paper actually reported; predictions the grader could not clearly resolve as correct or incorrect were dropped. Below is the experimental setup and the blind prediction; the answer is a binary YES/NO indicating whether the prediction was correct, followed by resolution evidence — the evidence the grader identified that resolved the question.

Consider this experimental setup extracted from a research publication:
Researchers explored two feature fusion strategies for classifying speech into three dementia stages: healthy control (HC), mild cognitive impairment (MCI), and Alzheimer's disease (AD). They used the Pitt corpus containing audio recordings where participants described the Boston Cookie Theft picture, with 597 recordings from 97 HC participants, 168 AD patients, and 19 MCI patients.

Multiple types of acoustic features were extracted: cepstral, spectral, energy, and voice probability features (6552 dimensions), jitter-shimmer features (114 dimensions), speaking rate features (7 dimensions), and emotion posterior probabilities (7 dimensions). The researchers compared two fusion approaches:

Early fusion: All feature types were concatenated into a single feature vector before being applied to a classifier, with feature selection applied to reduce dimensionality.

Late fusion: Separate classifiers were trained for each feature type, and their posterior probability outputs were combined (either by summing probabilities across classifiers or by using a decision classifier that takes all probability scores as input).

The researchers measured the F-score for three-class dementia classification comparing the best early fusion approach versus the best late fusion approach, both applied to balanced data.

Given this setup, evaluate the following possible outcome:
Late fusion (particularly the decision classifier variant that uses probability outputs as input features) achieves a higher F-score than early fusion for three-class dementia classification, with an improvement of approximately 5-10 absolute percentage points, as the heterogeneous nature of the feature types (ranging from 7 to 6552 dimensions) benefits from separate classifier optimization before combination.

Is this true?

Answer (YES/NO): YES